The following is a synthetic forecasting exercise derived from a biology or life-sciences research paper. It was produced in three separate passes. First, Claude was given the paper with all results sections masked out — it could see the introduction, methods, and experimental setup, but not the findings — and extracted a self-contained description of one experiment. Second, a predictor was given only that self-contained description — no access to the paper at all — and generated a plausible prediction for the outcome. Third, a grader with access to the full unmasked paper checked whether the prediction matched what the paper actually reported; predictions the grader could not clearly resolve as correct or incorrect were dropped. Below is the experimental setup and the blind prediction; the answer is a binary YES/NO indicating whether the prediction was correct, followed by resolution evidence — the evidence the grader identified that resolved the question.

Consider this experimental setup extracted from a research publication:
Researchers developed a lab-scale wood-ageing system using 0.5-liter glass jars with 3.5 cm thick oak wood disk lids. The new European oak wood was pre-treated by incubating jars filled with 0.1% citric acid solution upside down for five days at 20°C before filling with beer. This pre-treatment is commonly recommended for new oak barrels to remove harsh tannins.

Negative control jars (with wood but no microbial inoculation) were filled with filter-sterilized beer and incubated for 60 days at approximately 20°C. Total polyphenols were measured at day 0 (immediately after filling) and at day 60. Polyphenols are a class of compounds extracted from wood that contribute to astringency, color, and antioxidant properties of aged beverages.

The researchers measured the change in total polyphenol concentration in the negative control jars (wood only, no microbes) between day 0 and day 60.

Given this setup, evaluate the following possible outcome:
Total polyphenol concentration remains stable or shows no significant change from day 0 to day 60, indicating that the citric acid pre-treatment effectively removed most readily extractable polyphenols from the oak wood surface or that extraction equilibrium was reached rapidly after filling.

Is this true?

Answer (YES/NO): NO